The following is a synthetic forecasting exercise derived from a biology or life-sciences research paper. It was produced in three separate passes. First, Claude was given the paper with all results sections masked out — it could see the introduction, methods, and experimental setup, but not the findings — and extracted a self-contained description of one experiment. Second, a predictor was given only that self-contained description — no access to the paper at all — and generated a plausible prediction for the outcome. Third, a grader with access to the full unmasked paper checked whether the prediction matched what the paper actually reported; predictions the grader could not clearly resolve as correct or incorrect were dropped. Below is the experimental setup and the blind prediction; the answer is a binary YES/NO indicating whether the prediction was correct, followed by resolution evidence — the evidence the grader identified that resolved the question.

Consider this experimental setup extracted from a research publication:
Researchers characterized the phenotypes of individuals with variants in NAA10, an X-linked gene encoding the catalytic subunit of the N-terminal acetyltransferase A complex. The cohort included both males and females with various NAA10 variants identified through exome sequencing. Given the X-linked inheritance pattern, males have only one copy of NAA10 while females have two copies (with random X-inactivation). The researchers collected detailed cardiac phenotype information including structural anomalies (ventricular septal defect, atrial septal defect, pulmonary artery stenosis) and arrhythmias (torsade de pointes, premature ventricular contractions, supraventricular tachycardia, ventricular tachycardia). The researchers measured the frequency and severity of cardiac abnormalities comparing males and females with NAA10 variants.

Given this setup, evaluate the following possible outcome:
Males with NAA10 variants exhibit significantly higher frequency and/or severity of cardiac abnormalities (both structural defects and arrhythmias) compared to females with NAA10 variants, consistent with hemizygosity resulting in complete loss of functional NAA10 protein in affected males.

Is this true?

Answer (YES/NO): YES